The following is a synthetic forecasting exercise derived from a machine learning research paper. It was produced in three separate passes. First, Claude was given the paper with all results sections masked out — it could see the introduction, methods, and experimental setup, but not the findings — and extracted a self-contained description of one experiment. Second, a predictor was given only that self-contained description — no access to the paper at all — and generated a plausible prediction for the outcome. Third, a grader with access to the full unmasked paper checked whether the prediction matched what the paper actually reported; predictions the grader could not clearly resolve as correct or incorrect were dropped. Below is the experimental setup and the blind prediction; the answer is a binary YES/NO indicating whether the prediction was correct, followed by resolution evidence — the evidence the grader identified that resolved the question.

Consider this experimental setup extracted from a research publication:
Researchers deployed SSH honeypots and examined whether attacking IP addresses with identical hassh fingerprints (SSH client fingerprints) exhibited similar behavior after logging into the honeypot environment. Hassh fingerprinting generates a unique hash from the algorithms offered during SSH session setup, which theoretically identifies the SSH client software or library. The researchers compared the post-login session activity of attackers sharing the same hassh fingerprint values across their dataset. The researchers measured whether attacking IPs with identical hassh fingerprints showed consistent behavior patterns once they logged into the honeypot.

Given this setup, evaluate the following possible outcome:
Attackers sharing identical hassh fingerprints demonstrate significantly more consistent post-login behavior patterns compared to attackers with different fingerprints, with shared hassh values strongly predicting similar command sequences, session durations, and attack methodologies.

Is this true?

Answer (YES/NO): NO